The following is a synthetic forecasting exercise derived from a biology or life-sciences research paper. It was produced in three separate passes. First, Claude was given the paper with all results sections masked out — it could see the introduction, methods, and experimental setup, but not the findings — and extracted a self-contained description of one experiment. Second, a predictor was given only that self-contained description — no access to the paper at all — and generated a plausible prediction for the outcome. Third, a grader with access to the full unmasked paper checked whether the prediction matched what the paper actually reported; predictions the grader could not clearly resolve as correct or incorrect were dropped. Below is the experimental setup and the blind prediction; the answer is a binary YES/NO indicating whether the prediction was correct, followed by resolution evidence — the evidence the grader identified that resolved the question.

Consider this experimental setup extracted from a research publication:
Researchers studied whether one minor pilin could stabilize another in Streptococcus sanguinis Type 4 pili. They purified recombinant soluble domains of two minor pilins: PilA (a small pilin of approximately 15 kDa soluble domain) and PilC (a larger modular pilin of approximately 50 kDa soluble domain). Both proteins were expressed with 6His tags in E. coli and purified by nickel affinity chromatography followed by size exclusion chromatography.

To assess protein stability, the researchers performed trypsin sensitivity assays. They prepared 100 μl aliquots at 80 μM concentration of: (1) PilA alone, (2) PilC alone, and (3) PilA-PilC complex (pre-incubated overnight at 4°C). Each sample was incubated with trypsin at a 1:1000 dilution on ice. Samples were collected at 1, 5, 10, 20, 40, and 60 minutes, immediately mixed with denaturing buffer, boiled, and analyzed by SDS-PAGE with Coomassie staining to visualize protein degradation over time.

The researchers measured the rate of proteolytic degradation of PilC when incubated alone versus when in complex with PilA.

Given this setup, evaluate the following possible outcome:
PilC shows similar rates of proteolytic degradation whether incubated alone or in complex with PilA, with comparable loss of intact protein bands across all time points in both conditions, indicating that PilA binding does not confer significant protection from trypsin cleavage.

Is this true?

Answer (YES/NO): NO